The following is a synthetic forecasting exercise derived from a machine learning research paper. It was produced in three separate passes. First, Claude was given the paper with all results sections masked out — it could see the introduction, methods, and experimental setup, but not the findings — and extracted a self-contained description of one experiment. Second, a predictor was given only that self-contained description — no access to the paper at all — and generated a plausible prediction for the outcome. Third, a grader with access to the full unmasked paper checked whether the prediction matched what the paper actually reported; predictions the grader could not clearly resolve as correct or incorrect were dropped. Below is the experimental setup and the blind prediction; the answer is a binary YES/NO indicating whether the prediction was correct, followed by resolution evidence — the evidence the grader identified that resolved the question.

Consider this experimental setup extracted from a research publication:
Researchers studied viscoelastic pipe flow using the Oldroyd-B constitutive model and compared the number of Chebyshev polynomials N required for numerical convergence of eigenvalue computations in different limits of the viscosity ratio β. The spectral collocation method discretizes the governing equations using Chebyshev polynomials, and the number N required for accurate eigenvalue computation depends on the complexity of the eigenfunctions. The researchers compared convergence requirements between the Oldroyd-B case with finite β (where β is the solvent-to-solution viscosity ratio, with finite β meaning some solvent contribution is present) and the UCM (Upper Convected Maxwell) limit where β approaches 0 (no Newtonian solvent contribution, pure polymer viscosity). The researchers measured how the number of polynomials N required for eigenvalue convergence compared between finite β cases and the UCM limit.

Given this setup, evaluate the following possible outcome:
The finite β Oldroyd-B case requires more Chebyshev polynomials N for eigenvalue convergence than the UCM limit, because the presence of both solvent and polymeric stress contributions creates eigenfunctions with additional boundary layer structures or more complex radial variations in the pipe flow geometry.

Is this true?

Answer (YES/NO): NO